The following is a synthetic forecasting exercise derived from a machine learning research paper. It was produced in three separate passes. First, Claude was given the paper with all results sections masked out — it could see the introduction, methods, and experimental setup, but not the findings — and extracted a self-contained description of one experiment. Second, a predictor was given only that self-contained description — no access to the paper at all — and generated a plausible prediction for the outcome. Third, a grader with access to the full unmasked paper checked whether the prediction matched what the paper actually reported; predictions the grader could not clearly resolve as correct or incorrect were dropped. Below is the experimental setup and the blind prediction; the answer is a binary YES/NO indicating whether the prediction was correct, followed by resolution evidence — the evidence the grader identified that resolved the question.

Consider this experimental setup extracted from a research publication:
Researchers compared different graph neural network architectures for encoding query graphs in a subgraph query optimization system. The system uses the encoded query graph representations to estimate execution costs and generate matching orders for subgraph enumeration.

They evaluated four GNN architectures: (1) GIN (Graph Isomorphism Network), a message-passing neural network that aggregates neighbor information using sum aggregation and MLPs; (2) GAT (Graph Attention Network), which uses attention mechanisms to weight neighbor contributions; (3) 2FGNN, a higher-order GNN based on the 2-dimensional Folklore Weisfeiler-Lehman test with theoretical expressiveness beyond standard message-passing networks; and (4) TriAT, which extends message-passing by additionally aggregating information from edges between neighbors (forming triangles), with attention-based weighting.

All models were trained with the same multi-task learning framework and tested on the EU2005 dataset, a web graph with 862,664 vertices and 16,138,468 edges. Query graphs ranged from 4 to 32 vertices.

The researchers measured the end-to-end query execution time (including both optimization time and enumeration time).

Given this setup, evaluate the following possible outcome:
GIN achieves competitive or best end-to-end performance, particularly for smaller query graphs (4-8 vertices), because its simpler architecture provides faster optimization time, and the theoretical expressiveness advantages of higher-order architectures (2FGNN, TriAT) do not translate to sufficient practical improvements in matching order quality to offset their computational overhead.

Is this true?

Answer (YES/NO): NO